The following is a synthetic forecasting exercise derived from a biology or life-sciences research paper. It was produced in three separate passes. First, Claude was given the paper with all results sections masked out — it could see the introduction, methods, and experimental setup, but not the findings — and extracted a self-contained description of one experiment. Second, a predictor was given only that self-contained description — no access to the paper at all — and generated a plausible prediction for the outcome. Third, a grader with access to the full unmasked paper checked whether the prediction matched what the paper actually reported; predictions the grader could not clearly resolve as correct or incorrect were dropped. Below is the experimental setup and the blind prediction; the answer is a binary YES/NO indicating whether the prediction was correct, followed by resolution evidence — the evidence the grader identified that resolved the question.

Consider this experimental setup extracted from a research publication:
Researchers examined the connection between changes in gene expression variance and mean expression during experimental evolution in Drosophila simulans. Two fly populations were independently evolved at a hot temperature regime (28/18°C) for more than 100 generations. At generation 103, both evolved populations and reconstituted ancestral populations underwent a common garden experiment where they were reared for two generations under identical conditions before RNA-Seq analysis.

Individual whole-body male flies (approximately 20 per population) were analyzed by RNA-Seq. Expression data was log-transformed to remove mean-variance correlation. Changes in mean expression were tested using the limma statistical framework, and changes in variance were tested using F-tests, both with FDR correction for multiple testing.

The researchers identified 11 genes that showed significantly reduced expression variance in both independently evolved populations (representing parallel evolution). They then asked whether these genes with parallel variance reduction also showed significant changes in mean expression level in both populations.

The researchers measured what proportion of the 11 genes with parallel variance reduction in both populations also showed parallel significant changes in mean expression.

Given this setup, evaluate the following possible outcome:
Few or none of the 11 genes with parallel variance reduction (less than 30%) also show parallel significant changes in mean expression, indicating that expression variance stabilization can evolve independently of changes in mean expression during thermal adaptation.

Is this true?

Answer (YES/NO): YES